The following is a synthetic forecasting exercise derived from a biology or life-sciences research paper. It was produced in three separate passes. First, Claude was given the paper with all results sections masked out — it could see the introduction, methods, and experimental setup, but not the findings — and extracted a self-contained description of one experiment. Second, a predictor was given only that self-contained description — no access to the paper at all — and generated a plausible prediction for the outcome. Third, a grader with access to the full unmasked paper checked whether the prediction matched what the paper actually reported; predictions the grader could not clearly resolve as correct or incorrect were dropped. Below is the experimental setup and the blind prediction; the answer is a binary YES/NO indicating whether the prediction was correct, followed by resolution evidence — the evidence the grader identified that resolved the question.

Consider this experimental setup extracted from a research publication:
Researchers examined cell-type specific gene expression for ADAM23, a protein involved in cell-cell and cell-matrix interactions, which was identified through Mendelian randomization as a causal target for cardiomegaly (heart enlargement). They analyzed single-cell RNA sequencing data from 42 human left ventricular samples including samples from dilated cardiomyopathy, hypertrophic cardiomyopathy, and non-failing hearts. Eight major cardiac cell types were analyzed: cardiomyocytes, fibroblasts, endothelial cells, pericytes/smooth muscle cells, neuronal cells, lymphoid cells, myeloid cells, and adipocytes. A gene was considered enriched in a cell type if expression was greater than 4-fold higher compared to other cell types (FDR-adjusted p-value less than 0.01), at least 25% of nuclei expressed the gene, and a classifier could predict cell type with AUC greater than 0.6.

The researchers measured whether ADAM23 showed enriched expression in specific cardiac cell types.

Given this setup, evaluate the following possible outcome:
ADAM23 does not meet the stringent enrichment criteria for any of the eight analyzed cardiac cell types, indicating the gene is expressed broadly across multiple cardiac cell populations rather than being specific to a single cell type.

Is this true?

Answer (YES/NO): NO